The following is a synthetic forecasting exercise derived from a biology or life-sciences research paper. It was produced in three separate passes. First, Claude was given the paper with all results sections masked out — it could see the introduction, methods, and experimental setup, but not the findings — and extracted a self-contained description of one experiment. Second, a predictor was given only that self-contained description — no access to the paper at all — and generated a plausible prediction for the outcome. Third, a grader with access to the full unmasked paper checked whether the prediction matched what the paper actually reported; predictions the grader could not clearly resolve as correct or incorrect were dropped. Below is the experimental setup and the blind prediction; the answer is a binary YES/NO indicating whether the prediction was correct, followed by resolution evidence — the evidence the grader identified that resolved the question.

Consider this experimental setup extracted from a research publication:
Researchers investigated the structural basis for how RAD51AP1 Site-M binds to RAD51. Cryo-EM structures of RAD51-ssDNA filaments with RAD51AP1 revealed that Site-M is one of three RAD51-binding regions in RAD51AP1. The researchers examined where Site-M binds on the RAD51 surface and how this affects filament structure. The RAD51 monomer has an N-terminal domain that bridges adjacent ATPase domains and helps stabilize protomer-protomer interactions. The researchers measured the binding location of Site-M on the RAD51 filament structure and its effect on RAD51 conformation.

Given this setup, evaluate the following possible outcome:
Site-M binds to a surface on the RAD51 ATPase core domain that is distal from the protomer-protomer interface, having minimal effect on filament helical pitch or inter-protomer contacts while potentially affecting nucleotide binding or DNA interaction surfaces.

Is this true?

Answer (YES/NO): NO